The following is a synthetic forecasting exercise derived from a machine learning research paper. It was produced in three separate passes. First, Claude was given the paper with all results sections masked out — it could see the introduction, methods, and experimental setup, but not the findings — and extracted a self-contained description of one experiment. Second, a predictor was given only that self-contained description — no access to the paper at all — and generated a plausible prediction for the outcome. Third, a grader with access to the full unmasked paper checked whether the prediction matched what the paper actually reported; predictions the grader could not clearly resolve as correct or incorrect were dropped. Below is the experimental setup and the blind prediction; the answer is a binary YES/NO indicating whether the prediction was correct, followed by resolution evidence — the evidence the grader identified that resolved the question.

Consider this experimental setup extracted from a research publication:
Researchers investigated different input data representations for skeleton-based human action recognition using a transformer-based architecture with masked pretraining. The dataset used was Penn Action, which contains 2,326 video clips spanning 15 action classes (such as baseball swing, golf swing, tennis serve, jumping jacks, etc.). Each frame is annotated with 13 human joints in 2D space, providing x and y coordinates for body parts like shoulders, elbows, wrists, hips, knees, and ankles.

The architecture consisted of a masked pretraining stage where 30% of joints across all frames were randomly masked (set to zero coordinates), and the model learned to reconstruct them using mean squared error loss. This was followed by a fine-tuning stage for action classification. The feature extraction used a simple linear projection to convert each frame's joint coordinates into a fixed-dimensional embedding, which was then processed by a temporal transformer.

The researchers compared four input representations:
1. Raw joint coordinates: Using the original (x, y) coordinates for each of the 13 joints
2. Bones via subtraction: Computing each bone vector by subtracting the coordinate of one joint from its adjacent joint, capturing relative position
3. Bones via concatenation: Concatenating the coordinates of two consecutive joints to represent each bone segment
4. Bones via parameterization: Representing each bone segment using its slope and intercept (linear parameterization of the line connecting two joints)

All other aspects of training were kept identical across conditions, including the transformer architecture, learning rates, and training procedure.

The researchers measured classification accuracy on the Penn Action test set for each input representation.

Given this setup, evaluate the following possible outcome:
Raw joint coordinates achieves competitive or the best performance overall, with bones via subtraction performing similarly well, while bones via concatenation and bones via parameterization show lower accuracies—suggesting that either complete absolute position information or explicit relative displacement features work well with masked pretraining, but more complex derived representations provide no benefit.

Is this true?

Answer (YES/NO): NO